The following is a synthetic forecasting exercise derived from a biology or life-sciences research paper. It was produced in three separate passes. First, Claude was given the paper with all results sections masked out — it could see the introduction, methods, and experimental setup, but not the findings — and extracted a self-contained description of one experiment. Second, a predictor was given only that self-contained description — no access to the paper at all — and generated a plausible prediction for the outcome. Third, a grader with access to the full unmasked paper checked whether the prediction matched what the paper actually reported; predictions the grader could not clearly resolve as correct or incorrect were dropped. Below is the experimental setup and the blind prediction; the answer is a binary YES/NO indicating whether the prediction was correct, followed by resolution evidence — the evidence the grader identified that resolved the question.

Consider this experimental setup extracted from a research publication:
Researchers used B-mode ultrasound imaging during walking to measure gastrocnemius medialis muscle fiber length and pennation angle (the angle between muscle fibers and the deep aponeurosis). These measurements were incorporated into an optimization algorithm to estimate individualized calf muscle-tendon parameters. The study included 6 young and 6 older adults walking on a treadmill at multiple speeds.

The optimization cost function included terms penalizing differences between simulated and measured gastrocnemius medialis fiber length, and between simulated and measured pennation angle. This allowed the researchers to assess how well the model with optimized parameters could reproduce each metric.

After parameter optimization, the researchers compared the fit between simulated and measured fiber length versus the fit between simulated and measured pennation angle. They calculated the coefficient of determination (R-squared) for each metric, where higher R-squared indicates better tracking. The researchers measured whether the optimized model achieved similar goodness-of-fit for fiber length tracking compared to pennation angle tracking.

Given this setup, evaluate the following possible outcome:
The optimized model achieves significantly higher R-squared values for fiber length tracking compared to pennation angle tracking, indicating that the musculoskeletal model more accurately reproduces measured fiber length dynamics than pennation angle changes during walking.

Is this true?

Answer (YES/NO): YES